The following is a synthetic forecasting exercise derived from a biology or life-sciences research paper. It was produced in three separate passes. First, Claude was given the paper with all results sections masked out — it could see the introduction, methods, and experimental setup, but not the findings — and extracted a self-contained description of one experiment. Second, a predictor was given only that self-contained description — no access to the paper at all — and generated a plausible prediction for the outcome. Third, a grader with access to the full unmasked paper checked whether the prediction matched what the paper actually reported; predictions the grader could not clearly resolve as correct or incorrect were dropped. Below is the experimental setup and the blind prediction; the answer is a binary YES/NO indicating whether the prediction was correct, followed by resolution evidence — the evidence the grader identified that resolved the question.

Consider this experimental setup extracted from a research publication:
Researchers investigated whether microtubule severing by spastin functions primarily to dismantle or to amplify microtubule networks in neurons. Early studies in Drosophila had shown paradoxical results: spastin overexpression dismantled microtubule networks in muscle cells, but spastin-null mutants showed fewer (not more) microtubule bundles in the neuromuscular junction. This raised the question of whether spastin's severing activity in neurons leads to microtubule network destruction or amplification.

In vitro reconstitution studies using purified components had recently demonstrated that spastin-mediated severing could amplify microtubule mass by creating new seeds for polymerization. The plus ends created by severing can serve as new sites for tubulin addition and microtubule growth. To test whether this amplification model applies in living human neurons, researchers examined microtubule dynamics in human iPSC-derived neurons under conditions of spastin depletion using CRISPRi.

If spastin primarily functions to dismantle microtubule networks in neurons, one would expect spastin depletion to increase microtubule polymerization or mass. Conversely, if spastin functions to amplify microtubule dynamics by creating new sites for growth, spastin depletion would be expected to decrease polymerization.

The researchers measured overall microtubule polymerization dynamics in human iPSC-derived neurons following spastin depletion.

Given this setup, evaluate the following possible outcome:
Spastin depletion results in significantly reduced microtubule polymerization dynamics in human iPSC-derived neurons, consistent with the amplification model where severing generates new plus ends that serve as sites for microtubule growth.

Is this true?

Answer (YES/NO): YES